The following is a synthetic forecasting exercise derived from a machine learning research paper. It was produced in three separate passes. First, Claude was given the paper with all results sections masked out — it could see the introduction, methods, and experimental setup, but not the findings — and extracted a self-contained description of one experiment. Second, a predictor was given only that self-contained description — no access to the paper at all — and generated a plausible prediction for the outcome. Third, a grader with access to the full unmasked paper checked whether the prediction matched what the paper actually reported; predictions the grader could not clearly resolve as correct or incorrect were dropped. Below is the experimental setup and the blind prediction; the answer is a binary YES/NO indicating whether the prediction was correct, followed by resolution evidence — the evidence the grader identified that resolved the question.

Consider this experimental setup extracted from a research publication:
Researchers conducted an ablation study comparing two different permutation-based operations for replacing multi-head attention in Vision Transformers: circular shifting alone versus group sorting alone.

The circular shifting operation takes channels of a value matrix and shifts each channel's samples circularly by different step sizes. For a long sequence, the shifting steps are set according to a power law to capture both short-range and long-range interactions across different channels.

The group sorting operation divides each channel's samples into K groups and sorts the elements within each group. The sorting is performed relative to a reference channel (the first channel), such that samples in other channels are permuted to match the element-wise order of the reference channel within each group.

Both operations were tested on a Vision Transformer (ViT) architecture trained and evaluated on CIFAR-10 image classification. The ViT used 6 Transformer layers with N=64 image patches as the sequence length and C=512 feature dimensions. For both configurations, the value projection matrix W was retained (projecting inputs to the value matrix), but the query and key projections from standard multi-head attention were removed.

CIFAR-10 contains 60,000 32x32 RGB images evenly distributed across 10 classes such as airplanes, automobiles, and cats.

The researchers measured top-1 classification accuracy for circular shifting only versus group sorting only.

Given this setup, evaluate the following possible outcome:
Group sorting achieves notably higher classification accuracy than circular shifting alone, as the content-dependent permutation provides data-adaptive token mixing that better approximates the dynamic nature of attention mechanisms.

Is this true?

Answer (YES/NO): NO